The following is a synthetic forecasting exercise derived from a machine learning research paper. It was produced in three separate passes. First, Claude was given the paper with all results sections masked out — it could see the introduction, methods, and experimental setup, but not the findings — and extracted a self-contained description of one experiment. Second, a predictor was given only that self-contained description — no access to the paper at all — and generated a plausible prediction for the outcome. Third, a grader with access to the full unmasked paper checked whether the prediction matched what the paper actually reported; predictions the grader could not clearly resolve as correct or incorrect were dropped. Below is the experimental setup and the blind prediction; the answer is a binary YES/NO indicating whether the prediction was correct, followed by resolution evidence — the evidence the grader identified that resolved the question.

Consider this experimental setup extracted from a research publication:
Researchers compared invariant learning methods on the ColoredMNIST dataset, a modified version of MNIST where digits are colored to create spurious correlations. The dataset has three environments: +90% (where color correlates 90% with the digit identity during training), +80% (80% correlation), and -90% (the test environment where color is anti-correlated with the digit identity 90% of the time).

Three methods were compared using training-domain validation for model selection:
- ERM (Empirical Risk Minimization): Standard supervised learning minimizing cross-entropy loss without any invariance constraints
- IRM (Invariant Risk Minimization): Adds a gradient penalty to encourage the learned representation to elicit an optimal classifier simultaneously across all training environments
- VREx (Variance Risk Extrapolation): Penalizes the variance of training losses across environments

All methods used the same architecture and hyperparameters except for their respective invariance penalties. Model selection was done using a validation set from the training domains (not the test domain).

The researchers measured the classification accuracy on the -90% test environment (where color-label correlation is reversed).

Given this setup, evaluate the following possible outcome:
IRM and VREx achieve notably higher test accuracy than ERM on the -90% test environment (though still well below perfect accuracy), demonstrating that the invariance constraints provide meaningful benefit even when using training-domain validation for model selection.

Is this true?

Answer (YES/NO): NO